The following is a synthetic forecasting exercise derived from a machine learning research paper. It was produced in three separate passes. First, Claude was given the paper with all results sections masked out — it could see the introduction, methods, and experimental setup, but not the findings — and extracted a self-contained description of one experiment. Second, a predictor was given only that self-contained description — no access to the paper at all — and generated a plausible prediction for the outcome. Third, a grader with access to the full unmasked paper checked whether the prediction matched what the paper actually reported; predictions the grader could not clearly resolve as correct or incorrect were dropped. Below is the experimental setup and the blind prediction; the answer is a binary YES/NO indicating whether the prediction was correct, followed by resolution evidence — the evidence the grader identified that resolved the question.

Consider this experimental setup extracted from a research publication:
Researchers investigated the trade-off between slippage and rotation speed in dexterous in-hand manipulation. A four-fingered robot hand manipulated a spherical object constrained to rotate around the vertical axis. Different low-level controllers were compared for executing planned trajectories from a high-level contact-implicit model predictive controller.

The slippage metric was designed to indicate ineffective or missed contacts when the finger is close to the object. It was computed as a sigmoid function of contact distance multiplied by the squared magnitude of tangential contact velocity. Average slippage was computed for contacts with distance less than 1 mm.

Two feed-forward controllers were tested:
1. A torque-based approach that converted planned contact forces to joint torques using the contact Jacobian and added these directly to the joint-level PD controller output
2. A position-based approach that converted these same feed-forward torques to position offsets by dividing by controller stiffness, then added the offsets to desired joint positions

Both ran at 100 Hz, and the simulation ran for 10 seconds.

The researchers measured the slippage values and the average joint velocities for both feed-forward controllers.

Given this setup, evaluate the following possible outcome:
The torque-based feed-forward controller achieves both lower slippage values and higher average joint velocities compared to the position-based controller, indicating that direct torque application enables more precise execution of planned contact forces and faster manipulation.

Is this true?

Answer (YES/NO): NO